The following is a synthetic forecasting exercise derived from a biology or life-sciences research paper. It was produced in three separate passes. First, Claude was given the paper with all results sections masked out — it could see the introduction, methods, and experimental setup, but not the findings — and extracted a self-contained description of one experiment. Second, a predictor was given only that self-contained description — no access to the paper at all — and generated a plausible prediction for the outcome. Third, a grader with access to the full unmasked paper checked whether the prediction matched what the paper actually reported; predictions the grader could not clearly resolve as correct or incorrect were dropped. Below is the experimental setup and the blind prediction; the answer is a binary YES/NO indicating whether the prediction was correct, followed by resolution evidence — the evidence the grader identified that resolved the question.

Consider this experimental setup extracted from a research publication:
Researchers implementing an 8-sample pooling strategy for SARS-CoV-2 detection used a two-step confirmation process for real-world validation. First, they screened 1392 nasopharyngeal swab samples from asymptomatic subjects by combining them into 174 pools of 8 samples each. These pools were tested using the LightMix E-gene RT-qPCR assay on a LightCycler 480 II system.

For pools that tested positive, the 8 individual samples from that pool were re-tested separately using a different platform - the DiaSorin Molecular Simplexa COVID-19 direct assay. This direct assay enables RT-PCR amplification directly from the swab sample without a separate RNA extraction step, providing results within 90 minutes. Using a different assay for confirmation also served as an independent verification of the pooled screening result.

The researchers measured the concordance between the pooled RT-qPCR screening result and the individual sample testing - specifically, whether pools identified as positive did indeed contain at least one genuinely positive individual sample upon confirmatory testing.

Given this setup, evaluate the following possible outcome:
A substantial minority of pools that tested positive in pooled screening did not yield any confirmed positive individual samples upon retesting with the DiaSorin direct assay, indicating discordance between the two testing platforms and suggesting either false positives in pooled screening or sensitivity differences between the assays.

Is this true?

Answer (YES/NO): NO